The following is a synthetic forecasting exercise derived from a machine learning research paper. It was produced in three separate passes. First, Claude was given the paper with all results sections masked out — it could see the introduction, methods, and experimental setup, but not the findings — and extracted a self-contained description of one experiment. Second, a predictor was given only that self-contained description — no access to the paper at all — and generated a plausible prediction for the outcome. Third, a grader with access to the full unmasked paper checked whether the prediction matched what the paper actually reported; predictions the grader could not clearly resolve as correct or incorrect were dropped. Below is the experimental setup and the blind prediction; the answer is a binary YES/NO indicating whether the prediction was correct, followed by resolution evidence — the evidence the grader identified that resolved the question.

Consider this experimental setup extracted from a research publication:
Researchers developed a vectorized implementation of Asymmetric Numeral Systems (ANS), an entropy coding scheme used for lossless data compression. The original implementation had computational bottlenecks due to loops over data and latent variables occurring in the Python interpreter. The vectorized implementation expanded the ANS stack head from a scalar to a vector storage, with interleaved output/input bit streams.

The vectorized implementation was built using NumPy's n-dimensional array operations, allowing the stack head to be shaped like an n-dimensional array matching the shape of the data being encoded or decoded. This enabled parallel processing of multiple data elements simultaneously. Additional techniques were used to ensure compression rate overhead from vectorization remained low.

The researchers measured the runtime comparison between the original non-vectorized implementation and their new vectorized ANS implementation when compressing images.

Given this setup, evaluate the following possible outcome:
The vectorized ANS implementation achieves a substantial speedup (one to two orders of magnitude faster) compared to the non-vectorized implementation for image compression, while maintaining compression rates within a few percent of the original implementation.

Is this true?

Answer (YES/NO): NO